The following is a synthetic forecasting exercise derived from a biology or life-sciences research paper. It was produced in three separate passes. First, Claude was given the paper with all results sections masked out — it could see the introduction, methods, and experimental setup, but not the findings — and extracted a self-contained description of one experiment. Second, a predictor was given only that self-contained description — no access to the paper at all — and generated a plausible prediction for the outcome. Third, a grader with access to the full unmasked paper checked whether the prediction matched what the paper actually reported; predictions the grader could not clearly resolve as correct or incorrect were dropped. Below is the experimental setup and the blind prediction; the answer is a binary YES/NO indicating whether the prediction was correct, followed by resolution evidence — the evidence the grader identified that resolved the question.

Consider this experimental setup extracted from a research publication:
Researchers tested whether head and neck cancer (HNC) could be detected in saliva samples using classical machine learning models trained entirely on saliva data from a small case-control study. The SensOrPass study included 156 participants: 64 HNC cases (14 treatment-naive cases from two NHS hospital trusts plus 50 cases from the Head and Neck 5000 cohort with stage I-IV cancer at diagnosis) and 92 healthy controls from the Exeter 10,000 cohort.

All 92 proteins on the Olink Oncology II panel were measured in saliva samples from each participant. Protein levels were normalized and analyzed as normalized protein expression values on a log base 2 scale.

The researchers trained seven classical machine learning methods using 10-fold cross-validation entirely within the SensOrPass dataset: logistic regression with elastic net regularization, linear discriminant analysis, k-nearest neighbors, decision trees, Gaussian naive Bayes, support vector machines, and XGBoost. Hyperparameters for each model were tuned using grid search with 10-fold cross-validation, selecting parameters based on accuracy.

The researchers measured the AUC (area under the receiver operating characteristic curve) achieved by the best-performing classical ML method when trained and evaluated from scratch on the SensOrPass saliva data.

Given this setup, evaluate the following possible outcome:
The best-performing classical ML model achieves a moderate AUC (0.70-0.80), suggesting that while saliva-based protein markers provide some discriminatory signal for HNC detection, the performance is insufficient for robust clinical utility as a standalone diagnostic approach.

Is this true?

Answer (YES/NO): NO